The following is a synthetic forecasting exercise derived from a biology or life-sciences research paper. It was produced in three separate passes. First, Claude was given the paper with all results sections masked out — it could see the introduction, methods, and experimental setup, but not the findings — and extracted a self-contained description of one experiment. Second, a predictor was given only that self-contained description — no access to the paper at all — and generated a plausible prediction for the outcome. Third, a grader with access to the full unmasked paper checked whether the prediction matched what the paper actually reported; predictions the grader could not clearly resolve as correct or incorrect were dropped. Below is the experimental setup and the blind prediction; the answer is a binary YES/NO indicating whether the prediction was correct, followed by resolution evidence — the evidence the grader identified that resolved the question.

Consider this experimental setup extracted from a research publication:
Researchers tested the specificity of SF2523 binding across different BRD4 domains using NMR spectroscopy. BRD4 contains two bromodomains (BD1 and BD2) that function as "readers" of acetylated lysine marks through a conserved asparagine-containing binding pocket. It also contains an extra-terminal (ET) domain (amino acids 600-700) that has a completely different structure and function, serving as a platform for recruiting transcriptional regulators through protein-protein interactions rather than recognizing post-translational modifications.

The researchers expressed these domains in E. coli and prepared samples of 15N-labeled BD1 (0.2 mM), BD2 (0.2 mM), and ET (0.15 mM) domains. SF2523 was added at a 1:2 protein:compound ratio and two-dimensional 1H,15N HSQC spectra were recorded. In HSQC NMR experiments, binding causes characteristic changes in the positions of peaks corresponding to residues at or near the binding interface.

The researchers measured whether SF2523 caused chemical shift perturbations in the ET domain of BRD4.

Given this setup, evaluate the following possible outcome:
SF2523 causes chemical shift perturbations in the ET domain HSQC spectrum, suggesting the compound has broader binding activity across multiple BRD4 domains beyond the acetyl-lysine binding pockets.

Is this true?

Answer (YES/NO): NO